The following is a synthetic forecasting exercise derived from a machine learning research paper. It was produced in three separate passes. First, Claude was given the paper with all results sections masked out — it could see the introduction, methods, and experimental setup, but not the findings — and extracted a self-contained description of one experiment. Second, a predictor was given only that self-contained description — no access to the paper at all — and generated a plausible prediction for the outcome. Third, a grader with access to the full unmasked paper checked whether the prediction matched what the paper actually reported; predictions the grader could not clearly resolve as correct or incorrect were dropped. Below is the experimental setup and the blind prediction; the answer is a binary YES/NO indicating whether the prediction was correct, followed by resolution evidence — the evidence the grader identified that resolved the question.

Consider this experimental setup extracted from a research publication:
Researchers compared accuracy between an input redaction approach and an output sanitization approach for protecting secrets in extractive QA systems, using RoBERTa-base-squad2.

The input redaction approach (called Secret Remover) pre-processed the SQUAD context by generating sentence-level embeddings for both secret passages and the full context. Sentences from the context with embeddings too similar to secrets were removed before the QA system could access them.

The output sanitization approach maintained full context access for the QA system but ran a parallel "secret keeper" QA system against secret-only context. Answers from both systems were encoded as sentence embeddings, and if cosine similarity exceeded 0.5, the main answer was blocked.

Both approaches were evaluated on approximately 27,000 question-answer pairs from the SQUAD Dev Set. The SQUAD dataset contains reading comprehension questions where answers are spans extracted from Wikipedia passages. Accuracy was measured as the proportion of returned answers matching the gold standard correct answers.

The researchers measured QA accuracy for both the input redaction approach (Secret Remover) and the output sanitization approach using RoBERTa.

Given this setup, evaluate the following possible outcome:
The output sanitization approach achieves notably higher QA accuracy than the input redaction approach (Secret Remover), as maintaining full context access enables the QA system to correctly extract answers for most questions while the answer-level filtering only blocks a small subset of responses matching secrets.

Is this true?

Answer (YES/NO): NO